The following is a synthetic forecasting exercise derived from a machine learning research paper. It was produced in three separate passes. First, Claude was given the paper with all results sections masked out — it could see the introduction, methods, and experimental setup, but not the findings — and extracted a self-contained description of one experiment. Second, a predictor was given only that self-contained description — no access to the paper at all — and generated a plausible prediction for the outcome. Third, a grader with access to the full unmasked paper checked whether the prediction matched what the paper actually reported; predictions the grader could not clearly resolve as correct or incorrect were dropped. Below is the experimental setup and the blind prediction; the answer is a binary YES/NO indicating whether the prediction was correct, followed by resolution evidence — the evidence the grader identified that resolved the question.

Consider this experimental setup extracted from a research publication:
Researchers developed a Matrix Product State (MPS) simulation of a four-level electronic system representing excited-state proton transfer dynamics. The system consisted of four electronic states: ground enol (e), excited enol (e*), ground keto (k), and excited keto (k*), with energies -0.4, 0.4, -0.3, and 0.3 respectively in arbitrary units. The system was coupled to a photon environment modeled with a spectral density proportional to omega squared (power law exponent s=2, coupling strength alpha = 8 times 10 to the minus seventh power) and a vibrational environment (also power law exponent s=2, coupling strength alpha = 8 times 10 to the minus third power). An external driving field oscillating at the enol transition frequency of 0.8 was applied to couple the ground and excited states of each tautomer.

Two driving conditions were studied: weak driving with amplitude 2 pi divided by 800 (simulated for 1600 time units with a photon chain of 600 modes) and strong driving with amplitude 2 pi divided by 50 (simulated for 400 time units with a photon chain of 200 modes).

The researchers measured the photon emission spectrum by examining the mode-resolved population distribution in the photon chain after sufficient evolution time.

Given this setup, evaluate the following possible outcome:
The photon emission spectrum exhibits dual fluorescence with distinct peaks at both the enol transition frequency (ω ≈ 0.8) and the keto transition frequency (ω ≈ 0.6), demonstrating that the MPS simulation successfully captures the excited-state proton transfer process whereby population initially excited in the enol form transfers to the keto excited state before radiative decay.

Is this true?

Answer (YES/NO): YES